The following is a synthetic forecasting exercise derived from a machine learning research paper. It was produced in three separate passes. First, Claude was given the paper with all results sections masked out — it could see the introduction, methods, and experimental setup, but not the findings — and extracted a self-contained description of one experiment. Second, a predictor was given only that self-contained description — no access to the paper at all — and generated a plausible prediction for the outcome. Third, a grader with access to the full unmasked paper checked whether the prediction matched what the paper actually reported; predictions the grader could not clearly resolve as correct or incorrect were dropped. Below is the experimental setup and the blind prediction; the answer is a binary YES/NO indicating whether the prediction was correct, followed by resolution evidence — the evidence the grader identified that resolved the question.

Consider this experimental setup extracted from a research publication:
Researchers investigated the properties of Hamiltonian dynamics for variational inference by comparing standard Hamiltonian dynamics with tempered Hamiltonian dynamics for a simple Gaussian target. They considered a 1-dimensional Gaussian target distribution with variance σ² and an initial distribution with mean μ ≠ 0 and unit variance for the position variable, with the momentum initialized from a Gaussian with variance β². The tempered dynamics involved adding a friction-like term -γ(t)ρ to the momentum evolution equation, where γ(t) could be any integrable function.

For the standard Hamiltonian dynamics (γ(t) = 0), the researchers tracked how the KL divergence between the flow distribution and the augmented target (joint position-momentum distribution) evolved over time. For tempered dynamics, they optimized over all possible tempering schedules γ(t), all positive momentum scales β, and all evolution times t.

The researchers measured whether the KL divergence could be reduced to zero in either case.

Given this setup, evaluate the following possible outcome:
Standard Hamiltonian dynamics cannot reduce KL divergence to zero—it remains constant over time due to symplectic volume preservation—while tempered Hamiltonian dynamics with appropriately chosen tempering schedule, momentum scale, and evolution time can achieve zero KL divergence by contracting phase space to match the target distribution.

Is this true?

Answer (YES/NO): NO